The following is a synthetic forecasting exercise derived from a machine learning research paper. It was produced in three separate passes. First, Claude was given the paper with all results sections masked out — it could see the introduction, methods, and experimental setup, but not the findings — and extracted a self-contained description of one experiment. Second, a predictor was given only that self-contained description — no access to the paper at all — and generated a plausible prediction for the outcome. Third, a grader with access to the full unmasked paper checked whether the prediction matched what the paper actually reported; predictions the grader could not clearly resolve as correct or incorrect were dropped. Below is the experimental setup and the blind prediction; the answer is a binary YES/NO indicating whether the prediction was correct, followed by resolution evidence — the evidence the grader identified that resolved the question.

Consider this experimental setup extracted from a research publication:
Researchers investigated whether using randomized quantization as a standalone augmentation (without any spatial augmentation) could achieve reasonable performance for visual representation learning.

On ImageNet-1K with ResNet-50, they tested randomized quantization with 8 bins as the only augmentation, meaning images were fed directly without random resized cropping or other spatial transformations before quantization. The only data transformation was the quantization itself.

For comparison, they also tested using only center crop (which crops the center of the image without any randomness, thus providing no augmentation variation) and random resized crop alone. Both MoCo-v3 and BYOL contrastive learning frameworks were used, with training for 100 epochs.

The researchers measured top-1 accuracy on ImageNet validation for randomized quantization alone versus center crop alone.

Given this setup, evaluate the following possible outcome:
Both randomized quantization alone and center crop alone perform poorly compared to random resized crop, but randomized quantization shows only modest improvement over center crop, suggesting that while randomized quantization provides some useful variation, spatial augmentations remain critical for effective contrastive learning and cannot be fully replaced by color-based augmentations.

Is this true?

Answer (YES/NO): NO